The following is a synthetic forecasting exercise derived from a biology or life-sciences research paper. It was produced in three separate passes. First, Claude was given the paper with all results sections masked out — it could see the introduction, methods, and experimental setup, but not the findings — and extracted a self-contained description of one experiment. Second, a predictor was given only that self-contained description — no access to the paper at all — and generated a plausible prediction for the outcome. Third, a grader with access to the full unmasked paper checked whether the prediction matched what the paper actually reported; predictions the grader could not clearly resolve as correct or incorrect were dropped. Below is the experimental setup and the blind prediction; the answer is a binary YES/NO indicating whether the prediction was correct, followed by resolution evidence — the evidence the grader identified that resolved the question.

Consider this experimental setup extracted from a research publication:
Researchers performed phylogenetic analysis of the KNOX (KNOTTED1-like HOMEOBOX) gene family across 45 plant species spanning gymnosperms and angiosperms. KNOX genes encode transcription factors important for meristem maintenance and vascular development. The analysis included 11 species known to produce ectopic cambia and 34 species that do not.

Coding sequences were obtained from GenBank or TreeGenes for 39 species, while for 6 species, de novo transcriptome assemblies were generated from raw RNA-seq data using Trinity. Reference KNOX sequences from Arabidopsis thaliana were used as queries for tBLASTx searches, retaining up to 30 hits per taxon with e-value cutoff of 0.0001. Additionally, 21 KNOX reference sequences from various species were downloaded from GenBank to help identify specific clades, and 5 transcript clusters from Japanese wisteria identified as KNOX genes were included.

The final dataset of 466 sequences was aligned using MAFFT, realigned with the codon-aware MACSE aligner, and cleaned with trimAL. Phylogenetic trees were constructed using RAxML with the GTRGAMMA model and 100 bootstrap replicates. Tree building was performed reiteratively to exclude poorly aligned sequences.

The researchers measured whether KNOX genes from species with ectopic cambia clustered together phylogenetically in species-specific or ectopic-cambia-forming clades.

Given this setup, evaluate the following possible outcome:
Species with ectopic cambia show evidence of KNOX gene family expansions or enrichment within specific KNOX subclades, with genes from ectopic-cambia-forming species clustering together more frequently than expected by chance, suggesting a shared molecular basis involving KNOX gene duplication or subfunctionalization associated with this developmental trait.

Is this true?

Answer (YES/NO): NO